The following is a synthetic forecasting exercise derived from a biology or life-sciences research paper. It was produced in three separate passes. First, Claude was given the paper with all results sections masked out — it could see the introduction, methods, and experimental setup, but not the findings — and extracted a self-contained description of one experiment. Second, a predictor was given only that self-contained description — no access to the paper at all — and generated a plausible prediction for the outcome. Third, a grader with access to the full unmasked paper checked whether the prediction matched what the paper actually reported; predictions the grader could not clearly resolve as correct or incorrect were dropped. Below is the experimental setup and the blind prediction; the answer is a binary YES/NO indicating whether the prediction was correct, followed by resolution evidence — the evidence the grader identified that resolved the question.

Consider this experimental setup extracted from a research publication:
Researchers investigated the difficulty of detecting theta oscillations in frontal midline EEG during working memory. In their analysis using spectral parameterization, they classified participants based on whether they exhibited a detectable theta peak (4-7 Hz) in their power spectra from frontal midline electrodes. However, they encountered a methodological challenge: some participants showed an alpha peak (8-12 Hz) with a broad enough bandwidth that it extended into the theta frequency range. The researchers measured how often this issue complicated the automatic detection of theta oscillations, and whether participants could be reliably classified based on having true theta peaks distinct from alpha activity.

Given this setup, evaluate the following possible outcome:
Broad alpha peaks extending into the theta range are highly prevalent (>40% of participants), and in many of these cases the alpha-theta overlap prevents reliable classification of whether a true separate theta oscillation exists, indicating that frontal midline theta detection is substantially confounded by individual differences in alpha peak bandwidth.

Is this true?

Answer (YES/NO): NO